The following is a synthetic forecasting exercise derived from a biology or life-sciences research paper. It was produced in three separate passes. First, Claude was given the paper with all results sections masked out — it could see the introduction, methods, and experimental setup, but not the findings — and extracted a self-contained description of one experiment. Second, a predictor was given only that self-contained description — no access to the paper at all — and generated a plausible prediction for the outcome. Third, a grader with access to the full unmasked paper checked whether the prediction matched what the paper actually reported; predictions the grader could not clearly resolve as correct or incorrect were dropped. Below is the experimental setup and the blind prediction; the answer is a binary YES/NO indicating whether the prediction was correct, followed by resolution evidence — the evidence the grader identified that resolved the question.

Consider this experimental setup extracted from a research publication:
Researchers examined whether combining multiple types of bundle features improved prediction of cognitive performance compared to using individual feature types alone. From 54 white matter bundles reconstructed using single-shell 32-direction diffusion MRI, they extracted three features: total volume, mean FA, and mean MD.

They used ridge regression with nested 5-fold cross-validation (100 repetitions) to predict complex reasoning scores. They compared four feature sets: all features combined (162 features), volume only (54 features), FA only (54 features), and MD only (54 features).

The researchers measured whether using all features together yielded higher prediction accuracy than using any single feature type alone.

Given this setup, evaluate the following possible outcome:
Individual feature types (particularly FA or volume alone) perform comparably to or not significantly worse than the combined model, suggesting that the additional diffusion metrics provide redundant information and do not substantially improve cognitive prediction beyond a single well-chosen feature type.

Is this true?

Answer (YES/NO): NO